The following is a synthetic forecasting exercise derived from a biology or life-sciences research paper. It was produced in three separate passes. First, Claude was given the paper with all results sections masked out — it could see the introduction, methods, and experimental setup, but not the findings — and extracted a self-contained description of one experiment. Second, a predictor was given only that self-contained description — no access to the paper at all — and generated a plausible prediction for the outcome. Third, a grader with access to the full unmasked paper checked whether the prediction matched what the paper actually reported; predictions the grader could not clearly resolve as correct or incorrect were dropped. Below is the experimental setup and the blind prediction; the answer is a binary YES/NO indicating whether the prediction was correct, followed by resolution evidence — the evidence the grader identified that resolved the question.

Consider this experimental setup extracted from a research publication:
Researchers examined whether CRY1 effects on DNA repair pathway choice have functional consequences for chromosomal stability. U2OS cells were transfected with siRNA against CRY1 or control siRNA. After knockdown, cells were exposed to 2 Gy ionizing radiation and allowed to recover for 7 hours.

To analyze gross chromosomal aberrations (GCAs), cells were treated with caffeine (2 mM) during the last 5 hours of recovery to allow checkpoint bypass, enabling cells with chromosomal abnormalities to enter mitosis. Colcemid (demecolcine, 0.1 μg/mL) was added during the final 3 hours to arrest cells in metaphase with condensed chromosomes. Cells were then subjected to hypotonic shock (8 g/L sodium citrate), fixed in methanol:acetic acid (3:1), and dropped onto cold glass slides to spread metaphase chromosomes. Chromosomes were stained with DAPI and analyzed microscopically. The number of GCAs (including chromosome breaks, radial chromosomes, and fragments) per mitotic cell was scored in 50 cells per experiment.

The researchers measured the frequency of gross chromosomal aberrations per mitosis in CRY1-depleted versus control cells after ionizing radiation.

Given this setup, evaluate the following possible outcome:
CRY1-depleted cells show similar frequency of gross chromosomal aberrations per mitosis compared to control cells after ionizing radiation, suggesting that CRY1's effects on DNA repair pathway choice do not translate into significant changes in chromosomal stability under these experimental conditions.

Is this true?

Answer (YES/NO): NO